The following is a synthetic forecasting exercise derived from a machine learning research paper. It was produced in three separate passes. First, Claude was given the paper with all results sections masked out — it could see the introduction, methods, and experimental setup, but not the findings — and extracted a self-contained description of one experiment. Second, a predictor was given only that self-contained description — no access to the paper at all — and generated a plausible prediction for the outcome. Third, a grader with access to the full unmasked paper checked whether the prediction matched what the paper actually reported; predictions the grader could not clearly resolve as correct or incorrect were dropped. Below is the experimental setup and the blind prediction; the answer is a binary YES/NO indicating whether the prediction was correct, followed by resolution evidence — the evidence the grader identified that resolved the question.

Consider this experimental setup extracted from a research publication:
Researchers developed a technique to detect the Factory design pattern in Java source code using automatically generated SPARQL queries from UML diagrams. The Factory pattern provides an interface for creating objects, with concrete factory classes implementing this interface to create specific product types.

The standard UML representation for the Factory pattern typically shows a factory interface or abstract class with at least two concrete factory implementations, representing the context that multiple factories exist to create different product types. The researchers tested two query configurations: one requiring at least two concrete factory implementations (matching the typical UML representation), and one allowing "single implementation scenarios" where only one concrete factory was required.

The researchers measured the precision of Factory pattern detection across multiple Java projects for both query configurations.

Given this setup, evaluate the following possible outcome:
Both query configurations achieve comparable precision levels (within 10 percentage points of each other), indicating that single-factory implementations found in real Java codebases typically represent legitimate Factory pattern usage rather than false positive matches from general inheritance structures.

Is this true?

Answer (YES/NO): NO